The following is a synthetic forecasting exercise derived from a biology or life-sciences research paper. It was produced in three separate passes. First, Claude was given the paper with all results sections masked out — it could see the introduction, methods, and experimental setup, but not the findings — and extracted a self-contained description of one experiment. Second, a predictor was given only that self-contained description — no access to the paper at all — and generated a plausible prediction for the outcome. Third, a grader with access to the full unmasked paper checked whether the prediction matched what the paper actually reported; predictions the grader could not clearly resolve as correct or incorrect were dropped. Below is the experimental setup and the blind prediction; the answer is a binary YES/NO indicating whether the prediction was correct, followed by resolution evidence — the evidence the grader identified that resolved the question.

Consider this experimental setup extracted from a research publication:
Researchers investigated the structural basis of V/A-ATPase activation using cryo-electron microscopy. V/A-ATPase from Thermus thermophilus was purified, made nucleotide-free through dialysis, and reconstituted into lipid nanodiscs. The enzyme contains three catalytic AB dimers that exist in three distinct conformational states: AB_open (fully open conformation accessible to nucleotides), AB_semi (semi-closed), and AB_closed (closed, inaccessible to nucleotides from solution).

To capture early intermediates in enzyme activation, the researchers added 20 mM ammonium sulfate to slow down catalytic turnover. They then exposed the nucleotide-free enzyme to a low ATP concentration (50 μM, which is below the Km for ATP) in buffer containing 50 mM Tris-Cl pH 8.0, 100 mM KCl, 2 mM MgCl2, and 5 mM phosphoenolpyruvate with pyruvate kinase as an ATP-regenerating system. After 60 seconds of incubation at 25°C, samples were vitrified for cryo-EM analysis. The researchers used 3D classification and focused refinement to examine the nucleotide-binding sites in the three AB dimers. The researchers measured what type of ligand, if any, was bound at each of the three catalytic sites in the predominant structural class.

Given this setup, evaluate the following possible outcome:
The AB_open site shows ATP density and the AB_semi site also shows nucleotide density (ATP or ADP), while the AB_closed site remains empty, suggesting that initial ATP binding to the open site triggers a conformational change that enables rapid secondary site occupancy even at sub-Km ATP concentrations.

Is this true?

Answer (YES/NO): NO